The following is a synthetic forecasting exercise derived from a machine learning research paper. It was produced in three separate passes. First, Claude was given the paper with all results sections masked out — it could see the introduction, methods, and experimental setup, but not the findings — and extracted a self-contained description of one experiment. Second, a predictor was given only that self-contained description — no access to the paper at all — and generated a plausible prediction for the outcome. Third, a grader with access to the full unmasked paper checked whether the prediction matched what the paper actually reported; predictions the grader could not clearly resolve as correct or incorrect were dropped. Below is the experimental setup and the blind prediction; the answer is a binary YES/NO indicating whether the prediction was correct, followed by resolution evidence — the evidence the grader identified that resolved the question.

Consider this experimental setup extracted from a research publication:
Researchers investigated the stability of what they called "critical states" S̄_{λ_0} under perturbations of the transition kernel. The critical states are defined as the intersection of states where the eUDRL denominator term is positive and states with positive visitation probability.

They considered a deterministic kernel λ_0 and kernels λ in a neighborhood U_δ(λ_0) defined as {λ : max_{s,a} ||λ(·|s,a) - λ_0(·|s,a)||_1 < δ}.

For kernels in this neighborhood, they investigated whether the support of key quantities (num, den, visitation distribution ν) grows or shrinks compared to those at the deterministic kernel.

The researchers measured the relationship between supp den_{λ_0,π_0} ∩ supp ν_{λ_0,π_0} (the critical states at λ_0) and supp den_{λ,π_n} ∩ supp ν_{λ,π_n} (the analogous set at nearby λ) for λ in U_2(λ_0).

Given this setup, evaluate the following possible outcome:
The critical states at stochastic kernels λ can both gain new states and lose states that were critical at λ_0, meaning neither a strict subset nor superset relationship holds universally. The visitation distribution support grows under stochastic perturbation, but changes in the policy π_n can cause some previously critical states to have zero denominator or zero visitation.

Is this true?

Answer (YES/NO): NO